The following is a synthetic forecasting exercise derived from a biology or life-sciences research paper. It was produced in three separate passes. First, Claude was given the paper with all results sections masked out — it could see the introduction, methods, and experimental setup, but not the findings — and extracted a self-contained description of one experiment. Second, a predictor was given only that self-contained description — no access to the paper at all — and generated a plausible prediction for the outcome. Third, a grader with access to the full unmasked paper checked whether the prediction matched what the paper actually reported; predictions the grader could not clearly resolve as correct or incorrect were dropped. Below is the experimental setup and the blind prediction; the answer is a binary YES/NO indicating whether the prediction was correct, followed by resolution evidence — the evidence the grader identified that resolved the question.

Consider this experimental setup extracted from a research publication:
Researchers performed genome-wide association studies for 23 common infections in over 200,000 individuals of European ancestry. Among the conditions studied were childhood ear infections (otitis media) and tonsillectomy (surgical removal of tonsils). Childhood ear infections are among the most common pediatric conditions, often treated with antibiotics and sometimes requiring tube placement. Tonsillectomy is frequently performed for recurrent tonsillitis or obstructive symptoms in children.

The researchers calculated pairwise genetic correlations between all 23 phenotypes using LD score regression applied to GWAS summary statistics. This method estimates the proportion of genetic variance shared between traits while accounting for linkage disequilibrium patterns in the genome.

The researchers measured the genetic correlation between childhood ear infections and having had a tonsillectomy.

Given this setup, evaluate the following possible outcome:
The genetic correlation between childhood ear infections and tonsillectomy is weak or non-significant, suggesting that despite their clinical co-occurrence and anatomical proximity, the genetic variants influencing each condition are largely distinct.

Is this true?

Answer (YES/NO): NO